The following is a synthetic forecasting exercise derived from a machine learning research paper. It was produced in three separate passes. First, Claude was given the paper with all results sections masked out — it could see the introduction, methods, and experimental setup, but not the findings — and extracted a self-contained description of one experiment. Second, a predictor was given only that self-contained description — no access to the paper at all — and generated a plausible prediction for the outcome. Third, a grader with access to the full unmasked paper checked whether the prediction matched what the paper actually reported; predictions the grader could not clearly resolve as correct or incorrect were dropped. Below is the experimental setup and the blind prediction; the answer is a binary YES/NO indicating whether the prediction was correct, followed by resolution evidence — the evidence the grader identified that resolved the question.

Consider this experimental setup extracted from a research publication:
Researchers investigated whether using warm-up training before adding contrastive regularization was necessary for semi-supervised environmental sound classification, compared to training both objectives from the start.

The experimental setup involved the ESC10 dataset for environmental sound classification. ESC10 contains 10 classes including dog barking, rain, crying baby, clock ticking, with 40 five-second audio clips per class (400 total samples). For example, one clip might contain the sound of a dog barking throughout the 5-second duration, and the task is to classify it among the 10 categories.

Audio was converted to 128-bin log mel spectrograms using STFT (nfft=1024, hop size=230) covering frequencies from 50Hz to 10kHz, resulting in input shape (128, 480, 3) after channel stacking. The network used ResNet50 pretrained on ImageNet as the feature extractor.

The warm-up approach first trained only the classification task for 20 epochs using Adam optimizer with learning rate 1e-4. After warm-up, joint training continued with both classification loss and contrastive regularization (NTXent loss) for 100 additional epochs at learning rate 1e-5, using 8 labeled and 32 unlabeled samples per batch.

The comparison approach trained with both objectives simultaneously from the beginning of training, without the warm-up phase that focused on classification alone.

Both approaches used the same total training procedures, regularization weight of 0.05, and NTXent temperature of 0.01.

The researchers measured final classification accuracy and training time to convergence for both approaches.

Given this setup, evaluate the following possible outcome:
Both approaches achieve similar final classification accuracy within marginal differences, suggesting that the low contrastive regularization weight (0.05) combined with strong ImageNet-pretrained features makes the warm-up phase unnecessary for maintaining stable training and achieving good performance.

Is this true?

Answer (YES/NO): NO